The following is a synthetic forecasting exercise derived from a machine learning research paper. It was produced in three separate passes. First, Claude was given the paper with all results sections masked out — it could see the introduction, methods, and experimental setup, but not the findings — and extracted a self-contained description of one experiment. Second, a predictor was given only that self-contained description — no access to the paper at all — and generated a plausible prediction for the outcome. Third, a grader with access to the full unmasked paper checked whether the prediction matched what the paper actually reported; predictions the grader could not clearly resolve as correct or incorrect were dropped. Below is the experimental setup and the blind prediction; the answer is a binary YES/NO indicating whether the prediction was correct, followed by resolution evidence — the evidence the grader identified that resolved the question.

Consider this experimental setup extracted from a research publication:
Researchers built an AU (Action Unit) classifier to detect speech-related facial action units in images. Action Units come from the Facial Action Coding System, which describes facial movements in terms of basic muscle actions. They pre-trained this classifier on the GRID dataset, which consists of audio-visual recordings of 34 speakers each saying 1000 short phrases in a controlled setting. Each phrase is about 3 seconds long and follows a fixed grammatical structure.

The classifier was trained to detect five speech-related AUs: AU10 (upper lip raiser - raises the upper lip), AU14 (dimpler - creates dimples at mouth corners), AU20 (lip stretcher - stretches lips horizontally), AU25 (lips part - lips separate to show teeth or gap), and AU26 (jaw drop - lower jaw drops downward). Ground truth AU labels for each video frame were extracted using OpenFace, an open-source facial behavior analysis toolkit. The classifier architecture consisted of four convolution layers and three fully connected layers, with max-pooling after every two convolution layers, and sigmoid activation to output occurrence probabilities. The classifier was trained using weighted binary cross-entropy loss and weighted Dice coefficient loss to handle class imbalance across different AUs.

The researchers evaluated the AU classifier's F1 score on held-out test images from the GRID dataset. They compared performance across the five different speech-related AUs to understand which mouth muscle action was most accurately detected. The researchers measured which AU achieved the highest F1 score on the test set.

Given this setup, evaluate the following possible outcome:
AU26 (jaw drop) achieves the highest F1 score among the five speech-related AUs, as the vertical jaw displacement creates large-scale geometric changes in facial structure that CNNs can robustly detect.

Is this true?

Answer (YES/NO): NO